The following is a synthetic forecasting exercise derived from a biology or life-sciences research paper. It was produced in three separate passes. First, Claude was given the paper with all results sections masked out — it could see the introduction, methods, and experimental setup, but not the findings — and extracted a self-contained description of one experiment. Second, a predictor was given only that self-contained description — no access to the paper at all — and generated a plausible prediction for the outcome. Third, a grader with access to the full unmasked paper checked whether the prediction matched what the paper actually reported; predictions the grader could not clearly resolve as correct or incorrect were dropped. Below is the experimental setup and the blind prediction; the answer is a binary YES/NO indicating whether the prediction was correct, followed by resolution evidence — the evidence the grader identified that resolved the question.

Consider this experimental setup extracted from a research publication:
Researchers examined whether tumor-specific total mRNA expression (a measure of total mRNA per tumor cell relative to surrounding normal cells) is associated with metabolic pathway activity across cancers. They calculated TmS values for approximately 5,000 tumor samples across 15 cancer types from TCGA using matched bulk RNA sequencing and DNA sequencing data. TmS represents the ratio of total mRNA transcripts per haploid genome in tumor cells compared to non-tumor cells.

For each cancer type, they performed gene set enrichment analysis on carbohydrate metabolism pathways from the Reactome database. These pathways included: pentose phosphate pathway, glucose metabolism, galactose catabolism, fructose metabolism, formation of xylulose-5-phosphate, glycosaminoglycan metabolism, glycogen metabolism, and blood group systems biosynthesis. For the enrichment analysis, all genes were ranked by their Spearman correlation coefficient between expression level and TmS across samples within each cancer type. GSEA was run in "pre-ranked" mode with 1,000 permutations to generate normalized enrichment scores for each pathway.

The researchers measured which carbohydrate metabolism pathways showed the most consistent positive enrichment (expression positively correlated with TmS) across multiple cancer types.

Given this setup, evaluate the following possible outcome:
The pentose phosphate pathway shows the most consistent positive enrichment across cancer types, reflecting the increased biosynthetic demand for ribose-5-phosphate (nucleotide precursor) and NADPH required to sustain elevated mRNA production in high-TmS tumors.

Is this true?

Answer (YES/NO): YES